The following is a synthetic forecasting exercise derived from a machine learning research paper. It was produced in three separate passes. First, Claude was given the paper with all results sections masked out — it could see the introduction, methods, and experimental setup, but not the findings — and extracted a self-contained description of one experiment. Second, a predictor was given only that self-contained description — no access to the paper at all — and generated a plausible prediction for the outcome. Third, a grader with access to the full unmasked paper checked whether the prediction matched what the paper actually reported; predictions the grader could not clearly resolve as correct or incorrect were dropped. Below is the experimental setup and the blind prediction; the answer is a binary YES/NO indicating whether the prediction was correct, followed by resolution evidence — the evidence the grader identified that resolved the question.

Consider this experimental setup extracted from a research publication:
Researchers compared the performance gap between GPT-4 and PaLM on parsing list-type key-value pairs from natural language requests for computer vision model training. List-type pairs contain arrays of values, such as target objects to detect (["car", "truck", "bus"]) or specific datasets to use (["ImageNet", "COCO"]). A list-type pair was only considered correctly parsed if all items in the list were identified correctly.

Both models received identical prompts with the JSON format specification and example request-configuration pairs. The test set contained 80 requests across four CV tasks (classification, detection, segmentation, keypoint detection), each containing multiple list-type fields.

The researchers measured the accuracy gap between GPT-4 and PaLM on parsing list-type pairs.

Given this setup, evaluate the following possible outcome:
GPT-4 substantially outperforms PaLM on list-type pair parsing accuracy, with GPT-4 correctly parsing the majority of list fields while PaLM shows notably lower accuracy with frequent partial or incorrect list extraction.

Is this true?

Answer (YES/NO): YES